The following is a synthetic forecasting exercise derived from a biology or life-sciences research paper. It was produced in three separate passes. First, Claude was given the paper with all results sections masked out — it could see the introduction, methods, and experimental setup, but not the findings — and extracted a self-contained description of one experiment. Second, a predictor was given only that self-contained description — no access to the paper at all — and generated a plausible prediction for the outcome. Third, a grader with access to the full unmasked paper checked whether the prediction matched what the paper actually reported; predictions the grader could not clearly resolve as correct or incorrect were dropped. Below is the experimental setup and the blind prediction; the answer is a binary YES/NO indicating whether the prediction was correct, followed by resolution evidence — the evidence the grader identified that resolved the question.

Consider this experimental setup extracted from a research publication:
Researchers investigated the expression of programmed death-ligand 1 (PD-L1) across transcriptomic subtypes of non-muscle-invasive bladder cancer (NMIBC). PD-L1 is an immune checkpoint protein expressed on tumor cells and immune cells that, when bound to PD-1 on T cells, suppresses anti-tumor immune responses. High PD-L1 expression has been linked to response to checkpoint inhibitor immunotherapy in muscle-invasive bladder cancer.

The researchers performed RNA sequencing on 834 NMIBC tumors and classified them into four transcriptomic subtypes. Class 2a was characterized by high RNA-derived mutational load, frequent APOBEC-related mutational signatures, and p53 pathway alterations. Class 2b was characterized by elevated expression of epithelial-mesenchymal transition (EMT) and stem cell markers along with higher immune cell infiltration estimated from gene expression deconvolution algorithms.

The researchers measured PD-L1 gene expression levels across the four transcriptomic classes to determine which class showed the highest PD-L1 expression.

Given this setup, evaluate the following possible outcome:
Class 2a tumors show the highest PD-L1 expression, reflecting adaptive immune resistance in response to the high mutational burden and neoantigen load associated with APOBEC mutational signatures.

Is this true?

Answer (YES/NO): NO